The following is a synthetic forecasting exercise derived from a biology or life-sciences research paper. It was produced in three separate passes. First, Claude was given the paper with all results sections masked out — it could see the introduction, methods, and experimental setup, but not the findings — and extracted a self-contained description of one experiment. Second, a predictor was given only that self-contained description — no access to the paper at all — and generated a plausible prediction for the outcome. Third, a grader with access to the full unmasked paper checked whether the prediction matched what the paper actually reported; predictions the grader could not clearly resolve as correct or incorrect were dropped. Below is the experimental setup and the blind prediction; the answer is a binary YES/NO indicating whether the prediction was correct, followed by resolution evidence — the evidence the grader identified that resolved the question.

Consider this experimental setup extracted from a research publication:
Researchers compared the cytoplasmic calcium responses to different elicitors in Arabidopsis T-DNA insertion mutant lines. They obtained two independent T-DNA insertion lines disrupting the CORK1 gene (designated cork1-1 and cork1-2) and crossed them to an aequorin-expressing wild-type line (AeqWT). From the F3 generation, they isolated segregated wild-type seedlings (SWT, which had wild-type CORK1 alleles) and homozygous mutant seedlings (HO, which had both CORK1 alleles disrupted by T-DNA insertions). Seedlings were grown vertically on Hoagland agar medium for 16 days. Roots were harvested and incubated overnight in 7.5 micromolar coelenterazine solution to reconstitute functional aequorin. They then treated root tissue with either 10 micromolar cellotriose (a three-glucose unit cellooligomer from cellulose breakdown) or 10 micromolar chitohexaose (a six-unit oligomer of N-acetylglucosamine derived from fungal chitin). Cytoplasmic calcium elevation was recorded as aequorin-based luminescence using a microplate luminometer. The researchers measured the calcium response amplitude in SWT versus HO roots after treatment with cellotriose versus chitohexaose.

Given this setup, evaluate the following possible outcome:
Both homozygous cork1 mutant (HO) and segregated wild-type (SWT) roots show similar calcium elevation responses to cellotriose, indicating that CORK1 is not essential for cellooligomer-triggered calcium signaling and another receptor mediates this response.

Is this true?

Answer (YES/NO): NO